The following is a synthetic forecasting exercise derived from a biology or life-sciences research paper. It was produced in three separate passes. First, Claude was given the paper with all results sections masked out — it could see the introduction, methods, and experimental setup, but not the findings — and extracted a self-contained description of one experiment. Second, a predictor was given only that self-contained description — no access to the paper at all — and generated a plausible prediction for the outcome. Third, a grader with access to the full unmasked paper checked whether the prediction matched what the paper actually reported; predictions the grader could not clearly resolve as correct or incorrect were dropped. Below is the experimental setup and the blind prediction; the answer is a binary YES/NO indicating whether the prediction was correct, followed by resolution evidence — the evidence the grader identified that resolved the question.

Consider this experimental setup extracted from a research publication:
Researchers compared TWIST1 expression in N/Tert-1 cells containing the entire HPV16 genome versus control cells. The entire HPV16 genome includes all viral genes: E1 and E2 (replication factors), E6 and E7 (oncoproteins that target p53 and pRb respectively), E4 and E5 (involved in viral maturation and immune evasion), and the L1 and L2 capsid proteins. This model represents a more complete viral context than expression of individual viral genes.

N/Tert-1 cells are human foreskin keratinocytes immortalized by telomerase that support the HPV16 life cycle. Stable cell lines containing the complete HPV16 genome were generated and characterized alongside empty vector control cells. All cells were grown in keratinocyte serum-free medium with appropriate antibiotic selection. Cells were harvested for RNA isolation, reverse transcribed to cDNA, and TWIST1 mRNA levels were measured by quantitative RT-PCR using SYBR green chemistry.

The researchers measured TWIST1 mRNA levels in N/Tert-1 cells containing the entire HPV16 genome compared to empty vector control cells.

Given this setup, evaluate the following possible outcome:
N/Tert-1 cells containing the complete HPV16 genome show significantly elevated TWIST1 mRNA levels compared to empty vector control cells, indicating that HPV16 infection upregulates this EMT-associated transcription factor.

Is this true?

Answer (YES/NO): NO